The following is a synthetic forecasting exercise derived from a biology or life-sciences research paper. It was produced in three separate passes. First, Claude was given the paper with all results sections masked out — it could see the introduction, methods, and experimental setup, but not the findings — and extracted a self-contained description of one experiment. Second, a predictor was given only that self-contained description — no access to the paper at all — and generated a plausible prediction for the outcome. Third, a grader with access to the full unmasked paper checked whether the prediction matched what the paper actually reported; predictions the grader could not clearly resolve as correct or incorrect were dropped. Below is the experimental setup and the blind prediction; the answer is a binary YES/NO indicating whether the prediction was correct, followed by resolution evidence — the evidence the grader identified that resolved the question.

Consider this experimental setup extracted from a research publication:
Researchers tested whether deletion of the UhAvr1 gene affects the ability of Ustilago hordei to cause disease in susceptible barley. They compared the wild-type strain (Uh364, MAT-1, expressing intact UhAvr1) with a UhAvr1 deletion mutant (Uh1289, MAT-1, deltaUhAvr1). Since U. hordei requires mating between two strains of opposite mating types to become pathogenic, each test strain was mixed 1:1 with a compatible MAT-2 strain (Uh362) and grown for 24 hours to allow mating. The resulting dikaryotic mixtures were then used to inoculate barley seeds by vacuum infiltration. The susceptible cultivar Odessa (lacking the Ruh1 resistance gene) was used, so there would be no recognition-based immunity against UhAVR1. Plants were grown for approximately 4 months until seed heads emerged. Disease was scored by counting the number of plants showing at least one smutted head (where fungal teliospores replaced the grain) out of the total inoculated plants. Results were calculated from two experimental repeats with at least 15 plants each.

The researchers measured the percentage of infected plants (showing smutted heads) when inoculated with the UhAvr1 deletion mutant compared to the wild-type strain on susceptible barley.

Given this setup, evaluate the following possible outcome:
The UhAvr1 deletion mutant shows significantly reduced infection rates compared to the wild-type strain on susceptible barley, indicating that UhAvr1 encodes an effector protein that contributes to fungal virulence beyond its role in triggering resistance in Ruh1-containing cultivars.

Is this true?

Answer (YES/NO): NO